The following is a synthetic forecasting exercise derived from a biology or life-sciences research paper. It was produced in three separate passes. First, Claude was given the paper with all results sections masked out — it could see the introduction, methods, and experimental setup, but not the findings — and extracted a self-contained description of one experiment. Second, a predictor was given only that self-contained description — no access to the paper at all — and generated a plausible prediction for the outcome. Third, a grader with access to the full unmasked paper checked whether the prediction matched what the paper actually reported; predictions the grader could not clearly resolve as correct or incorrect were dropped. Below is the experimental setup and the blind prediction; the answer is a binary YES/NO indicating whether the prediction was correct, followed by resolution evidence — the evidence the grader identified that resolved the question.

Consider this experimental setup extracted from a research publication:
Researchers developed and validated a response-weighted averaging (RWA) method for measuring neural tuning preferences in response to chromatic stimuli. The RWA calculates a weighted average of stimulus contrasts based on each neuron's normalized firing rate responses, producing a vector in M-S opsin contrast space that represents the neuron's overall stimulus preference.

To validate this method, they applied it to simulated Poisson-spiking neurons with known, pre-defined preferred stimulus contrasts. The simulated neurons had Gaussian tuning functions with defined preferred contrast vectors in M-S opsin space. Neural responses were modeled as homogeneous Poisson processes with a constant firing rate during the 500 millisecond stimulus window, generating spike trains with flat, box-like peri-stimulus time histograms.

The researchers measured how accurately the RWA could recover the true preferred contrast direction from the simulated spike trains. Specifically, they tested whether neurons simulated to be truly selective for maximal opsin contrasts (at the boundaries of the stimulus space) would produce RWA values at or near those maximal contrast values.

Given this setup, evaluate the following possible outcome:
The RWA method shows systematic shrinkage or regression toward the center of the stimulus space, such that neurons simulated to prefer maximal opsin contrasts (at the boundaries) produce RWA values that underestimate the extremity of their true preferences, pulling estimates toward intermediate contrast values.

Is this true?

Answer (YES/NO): YES